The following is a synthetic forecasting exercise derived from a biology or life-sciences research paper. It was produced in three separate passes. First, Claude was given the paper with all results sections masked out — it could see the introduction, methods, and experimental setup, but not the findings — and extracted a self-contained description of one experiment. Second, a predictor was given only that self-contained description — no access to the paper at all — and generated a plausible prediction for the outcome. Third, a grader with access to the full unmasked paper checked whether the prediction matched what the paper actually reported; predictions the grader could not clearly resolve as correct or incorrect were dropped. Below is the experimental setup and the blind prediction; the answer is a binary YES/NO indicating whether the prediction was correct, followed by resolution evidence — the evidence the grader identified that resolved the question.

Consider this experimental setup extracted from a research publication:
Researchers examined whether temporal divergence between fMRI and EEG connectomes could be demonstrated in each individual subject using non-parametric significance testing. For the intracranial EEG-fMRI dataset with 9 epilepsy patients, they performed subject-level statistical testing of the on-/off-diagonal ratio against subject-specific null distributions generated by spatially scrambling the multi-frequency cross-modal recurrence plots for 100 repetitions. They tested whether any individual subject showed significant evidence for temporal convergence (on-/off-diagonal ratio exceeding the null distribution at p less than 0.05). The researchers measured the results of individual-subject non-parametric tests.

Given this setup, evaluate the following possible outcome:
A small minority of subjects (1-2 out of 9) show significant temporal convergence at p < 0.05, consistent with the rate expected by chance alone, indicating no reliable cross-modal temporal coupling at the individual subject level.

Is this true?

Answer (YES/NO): NO